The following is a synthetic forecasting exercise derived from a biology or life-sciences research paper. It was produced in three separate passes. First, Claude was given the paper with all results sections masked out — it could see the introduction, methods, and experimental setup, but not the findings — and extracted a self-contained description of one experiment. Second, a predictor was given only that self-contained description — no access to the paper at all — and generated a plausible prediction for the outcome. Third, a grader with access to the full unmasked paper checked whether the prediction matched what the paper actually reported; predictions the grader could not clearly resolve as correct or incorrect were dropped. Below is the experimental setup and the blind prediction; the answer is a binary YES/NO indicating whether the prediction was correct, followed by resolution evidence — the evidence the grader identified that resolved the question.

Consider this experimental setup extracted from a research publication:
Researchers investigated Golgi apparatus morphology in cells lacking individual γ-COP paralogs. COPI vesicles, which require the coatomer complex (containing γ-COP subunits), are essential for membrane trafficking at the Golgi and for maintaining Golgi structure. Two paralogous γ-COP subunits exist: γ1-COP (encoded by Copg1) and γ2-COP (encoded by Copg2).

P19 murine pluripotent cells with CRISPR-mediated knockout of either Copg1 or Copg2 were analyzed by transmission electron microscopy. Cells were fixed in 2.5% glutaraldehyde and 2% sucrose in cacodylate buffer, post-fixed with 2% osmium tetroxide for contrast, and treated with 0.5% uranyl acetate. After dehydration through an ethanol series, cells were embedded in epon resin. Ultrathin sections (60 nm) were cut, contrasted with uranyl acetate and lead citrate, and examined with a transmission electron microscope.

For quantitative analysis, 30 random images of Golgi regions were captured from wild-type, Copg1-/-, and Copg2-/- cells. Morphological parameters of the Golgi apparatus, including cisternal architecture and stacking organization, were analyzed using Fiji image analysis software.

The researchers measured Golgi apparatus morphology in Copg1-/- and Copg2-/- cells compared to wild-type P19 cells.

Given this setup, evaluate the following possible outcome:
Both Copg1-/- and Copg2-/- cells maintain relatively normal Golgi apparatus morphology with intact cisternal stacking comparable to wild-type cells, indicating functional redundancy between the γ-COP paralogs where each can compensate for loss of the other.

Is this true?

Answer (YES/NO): NO